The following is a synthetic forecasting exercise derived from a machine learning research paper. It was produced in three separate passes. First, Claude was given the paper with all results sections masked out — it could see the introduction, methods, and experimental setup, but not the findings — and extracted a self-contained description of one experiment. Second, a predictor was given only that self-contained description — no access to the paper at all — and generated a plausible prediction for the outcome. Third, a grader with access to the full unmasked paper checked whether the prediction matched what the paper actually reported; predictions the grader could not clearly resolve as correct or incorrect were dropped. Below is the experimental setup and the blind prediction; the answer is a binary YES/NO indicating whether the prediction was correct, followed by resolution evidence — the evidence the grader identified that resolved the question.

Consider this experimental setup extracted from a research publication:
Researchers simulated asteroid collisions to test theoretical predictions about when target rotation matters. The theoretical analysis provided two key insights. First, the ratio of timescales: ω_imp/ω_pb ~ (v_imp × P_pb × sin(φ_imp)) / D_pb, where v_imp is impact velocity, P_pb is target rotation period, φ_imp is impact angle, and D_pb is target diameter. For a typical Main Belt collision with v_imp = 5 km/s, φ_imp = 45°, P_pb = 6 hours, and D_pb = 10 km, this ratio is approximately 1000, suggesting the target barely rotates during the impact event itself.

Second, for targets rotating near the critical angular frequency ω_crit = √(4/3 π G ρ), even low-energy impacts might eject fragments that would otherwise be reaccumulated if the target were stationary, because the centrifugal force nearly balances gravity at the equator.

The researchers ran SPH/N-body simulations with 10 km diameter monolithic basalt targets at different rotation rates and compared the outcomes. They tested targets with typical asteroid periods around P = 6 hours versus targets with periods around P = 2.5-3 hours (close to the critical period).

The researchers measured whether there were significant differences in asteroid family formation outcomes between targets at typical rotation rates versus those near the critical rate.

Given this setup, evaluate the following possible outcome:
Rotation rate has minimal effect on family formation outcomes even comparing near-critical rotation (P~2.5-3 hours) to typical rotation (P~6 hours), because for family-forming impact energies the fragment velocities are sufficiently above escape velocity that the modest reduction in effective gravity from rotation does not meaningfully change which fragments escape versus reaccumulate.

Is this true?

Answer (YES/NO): NO